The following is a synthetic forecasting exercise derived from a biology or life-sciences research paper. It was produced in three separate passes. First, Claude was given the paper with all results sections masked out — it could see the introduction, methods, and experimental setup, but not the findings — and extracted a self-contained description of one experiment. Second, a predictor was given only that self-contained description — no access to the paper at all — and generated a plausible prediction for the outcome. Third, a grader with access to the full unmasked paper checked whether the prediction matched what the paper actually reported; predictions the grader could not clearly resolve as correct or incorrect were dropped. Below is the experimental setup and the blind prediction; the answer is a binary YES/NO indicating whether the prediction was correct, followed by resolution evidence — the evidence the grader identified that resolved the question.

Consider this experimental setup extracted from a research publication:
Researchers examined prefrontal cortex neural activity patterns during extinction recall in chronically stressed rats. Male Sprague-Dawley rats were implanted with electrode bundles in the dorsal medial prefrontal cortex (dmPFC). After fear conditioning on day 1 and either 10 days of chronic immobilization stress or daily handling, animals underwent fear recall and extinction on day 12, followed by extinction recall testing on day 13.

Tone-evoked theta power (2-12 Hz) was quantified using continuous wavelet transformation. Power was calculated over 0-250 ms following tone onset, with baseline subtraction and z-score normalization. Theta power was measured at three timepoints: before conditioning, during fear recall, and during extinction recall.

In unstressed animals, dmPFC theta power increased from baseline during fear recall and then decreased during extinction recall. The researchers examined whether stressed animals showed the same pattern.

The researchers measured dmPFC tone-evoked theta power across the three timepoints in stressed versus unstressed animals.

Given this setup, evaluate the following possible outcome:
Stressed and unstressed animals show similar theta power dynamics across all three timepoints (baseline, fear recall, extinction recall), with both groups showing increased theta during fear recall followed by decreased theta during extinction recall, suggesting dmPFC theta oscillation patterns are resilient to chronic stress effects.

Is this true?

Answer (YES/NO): YES